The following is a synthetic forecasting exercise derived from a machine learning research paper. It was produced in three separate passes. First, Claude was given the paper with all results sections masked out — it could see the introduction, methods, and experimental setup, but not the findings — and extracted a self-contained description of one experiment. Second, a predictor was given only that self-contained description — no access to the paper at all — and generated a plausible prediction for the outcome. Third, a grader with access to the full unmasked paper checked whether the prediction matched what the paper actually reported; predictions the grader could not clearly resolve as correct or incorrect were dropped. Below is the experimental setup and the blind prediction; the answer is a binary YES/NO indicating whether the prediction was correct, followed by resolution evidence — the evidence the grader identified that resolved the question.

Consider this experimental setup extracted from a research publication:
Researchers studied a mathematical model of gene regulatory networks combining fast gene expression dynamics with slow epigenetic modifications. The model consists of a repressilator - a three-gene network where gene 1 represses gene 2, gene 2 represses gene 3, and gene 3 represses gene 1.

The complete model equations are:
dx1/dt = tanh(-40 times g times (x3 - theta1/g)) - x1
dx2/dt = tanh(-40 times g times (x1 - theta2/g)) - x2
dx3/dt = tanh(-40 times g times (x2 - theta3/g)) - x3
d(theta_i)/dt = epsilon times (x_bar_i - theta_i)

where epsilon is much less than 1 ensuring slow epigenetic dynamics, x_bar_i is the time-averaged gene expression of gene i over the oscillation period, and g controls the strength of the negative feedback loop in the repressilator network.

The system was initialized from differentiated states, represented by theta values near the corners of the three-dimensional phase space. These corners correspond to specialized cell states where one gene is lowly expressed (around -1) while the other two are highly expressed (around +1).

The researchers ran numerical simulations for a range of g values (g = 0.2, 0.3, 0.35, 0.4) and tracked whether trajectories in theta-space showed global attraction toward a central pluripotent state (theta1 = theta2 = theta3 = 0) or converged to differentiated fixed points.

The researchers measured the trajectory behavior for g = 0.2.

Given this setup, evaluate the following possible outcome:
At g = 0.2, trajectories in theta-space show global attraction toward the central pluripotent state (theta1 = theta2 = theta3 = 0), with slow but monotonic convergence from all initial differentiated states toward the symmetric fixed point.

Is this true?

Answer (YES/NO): NO